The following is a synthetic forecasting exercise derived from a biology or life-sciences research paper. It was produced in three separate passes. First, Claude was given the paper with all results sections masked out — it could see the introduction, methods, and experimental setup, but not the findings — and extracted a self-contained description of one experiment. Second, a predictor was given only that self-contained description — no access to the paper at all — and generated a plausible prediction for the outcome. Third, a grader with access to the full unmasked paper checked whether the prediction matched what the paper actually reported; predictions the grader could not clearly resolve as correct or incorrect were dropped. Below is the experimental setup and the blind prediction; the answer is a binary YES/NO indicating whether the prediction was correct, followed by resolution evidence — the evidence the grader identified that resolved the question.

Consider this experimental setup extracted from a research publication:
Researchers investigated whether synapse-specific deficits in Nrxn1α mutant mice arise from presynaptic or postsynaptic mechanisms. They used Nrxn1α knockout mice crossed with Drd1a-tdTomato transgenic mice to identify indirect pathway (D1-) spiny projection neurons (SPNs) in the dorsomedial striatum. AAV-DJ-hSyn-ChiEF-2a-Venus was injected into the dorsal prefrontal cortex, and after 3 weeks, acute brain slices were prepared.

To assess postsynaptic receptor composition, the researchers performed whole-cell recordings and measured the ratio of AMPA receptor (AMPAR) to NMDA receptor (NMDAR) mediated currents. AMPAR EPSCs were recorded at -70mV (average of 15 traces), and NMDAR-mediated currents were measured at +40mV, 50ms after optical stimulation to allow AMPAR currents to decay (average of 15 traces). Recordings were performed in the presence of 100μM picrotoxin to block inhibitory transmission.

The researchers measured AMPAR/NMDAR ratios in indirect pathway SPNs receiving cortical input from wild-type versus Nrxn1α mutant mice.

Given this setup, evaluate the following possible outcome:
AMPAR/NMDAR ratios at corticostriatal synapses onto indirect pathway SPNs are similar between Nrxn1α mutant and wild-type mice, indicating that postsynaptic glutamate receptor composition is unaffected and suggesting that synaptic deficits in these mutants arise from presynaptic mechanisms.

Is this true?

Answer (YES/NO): YES